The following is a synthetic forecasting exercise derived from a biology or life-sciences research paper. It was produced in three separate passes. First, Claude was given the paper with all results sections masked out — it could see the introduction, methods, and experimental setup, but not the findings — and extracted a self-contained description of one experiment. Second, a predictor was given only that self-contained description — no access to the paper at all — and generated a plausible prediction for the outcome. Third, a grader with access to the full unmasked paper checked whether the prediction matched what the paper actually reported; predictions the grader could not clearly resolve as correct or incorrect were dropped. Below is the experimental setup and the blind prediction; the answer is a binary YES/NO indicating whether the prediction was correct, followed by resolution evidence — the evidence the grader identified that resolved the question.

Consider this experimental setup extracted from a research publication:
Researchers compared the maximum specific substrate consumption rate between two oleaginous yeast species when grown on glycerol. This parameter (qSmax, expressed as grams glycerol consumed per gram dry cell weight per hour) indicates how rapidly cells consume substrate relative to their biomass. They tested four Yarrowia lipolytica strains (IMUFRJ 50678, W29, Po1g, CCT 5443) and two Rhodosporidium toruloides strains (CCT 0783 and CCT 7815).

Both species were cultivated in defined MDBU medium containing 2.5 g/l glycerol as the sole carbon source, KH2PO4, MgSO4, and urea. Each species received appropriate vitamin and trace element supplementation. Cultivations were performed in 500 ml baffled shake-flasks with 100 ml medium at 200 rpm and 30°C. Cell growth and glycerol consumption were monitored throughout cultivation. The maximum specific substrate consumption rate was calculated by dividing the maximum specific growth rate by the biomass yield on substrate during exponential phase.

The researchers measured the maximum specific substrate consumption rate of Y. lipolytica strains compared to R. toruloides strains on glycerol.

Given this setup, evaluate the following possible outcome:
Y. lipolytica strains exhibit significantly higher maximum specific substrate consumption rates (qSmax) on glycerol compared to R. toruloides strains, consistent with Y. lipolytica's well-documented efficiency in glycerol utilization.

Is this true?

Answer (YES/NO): YES